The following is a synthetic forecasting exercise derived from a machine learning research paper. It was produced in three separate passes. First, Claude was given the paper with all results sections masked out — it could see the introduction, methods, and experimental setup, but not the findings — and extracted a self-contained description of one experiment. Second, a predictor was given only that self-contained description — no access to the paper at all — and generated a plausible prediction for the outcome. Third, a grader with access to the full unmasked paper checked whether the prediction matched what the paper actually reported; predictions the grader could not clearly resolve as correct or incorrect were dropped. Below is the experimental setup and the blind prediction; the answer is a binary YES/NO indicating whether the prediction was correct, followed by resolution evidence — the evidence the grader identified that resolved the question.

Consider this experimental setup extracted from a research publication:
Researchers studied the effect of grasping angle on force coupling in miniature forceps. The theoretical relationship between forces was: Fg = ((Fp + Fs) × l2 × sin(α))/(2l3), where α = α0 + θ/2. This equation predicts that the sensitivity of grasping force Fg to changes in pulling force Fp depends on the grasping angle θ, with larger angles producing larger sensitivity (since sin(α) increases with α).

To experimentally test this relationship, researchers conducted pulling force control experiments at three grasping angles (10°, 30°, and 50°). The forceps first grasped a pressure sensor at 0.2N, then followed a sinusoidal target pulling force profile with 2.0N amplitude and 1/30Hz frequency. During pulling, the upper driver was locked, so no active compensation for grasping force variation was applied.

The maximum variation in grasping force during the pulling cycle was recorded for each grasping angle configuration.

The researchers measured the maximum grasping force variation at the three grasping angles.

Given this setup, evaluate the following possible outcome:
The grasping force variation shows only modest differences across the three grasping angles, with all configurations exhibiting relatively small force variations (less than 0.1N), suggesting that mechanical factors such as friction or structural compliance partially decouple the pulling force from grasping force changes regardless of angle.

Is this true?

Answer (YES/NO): NO